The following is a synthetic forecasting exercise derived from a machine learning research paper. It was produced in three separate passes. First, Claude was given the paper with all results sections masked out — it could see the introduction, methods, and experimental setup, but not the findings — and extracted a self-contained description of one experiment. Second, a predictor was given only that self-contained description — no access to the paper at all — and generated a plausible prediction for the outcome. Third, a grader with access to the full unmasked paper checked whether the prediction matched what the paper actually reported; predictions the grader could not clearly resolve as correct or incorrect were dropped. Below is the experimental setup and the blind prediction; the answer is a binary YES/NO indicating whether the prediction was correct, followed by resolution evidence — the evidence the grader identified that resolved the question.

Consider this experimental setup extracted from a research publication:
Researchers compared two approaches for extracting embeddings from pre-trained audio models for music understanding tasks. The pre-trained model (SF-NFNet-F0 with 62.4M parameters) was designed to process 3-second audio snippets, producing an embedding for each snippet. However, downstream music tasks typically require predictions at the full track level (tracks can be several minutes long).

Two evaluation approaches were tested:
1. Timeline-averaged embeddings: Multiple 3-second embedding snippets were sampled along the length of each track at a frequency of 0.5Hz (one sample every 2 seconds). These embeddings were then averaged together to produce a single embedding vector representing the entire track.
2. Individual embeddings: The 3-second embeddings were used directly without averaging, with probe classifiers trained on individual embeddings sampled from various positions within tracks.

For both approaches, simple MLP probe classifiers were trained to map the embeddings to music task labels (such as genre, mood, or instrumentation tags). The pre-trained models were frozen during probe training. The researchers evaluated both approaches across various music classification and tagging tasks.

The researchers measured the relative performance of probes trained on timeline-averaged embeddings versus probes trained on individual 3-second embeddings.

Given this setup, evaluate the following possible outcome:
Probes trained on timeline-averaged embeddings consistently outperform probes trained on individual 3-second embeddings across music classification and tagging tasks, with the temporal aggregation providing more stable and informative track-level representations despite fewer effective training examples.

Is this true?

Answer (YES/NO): NO